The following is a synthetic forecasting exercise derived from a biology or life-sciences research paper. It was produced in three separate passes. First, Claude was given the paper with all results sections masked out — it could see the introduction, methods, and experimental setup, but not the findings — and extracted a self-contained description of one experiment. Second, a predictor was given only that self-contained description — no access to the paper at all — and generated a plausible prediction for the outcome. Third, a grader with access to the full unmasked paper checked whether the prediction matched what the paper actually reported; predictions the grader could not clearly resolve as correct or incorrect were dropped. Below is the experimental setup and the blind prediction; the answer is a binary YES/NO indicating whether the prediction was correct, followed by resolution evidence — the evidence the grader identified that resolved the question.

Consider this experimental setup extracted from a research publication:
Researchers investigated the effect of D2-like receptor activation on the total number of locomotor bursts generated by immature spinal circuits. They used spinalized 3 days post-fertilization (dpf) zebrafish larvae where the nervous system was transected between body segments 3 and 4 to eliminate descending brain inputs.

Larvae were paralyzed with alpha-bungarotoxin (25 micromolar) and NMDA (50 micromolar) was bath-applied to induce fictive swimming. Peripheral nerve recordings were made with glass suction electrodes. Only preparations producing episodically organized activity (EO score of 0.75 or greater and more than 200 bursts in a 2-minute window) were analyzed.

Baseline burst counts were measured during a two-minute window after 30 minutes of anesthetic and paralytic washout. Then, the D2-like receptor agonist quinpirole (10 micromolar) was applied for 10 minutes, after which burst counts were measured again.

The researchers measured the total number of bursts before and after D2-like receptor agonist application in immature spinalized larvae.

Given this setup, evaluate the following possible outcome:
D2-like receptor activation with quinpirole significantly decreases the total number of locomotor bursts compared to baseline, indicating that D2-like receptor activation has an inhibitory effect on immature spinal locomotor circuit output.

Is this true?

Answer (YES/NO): NO